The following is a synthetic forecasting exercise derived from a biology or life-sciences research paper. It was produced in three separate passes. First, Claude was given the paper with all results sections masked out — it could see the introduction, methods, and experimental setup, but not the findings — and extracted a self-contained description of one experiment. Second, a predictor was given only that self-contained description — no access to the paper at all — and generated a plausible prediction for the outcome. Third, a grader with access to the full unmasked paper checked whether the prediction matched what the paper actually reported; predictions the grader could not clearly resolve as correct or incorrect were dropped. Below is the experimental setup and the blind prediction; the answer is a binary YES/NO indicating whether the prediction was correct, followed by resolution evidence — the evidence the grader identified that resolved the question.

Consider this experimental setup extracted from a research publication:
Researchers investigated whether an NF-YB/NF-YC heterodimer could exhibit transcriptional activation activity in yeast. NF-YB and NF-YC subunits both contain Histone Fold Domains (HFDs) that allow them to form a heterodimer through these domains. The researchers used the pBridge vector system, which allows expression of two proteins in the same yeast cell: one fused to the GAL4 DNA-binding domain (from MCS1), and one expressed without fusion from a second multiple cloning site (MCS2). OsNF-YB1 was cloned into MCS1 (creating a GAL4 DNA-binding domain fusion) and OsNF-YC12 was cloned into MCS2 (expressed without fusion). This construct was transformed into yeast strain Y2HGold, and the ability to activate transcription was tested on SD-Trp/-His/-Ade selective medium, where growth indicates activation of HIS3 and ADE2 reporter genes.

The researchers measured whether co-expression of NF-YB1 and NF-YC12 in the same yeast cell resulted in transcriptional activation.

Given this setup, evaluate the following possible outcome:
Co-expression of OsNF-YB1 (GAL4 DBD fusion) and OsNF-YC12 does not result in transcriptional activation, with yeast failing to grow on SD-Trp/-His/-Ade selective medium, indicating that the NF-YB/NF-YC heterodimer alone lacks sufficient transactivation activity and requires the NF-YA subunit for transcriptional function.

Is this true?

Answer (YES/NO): NO